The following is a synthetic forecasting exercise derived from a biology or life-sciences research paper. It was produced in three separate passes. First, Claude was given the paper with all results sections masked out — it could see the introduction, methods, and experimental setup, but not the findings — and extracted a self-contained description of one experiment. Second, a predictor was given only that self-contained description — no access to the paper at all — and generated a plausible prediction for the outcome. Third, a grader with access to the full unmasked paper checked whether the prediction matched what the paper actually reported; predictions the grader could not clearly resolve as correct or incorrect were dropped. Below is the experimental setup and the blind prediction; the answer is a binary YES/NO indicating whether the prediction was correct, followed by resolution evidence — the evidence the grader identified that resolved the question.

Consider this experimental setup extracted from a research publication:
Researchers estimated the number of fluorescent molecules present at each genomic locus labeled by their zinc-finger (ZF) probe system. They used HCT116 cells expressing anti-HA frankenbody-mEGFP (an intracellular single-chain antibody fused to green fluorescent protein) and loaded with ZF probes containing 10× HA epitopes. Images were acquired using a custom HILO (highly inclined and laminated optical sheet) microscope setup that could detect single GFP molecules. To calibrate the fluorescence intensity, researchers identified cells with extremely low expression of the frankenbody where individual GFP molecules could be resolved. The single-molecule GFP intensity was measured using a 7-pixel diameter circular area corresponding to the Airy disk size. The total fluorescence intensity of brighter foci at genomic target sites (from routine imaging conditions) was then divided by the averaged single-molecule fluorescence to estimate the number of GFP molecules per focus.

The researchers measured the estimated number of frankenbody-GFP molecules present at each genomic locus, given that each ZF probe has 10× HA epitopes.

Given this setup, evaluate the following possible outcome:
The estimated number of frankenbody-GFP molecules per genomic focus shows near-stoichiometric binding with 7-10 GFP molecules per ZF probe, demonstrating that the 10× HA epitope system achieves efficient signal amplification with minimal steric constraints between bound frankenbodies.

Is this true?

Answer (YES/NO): NO